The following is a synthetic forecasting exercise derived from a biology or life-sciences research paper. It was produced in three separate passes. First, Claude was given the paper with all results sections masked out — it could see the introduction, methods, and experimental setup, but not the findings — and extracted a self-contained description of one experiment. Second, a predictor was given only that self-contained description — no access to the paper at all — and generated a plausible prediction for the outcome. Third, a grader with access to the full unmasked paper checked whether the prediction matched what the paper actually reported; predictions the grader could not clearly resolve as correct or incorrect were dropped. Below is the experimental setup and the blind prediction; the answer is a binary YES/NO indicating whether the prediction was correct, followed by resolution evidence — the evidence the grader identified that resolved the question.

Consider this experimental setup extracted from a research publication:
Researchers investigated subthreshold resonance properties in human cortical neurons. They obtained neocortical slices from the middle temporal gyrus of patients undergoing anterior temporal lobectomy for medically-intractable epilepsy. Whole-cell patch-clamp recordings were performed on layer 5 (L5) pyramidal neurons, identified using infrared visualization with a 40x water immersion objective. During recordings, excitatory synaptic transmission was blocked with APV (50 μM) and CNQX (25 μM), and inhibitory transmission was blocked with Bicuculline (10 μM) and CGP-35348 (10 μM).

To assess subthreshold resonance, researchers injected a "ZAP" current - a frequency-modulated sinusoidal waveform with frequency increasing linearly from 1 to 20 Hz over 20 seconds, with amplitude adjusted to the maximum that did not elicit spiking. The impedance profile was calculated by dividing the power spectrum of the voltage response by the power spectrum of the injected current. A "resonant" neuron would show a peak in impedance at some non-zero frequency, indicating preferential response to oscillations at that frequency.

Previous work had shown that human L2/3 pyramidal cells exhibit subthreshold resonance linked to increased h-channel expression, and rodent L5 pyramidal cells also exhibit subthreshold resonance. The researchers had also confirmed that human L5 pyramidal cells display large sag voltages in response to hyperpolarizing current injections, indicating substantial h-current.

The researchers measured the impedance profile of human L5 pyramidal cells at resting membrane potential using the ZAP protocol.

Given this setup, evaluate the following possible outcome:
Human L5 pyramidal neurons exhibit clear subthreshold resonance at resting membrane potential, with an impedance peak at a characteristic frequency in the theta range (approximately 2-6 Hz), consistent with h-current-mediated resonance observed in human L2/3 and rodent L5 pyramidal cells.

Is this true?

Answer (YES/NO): NO